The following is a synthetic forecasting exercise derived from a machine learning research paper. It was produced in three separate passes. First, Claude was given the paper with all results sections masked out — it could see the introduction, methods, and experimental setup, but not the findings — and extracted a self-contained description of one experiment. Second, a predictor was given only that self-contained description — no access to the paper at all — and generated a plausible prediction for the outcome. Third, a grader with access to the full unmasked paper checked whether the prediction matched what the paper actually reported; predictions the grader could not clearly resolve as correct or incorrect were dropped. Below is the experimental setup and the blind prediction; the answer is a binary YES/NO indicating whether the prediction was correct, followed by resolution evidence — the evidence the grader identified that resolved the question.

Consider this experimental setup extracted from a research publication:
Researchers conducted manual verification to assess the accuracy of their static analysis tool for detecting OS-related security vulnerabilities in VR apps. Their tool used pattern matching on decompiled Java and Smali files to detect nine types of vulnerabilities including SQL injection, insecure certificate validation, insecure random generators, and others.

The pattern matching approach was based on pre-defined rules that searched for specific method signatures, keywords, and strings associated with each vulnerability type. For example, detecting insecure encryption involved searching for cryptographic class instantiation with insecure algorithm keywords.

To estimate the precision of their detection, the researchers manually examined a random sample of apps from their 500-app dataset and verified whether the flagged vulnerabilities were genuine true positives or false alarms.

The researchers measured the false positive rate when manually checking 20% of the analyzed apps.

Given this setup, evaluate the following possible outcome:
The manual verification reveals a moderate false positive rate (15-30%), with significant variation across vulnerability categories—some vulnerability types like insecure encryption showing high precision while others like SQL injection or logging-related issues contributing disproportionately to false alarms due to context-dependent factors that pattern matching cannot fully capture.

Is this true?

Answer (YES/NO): NO